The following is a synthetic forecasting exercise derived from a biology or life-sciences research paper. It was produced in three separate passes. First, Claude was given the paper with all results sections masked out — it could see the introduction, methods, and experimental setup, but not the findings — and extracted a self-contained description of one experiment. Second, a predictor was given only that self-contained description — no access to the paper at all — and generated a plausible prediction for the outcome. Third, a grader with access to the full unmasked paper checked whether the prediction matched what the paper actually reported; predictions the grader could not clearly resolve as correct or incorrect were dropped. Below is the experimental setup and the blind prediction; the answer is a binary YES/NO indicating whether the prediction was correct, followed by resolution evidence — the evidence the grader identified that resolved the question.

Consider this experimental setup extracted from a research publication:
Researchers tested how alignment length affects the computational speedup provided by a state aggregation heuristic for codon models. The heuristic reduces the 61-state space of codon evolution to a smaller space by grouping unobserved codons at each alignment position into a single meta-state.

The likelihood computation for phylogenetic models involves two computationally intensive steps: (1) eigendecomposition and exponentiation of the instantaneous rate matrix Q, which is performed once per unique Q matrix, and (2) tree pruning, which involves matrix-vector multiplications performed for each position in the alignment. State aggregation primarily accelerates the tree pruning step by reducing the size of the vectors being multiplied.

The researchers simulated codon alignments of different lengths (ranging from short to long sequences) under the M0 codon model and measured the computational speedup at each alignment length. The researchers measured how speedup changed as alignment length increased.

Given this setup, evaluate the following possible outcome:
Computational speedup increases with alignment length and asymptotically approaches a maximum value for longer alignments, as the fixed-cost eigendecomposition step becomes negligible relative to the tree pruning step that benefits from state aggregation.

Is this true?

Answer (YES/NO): YES